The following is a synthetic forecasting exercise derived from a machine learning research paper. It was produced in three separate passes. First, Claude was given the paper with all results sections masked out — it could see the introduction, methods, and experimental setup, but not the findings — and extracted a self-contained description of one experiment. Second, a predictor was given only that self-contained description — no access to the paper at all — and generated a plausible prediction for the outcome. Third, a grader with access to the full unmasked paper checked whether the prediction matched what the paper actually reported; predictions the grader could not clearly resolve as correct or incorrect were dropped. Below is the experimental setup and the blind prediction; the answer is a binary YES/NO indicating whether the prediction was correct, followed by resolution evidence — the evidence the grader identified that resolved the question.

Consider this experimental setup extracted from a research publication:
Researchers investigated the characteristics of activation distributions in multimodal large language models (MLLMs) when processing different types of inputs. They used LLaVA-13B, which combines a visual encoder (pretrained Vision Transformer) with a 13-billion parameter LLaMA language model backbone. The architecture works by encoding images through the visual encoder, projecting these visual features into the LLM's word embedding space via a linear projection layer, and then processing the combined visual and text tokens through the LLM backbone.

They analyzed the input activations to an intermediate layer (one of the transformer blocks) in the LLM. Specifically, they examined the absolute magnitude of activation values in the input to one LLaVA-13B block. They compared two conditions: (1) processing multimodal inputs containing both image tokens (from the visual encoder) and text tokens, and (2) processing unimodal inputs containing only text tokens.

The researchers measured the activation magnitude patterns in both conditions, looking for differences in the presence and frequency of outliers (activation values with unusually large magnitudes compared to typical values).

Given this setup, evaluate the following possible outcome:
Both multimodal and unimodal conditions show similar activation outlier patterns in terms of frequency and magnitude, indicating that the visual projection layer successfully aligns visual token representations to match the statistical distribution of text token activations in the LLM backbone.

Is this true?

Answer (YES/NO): NO